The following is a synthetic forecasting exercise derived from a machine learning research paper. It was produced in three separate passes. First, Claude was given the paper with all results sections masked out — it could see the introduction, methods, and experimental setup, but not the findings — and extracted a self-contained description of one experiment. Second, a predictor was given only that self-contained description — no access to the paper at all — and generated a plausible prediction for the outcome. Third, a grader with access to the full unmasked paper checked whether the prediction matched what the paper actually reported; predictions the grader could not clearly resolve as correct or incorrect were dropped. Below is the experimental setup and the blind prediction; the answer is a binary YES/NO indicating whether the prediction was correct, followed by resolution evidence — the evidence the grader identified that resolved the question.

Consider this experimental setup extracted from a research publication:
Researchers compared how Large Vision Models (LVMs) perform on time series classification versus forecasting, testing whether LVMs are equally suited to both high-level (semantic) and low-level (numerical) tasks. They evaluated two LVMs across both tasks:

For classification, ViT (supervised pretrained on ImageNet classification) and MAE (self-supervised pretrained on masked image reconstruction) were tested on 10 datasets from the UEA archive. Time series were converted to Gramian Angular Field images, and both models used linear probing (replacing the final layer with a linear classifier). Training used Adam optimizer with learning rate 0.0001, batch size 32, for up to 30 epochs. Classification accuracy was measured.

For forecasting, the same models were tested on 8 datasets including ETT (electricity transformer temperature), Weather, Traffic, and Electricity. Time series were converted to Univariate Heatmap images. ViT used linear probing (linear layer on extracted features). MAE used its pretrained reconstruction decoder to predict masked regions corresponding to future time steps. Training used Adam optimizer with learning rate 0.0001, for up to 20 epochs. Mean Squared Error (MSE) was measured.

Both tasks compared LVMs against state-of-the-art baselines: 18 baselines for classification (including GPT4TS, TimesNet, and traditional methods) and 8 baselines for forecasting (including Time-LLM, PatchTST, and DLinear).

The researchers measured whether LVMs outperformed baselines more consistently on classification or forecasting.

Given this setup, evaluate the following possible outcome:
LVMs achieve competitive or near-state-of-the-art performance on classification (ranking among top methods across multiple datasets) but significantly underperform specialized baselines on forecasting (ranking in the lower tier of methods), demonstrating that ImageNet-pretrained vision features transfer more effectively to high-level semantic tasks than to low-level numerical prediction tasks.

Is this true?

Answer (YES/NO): NO